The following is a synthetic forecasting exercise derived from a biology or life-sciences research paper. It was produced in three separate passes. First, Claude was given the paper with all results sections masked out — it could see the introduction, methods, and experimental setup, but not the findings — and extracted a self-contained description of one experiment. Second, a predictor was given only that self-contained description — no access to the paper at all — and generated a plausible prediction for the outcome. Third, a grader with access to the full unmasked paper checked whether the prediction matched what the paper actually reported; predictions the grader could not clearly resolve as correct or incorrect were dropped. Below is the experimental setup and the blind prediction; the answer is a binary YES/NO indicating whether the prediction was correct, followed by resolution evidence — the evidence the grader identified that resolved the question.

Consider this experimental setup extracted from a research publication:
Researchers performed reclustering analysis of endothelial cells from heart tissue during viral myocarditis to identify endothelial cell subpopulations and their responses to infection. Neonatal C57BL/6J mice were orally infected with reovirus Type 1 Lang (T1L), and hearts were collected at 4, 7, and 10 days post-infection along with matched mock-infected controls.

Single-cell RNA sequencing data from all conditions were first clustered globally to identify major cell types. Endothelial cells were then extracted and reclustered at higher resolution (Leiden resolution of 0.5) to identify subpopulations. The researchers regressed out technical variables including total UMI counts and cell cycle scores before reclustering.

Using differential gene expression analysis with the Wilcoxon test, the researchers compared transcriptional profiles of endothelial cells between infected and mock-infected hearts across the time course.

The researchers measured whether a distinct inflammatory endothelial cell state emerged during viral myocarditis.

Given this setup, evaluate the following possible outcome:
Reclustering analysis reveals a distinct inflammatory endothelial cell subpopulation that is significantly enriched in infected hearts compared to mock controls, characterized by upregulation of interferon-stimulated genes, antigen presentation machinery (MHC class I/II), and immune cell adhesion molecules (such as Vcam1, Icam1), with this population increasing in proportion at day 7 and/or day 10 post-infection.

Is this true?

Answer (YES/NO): YES